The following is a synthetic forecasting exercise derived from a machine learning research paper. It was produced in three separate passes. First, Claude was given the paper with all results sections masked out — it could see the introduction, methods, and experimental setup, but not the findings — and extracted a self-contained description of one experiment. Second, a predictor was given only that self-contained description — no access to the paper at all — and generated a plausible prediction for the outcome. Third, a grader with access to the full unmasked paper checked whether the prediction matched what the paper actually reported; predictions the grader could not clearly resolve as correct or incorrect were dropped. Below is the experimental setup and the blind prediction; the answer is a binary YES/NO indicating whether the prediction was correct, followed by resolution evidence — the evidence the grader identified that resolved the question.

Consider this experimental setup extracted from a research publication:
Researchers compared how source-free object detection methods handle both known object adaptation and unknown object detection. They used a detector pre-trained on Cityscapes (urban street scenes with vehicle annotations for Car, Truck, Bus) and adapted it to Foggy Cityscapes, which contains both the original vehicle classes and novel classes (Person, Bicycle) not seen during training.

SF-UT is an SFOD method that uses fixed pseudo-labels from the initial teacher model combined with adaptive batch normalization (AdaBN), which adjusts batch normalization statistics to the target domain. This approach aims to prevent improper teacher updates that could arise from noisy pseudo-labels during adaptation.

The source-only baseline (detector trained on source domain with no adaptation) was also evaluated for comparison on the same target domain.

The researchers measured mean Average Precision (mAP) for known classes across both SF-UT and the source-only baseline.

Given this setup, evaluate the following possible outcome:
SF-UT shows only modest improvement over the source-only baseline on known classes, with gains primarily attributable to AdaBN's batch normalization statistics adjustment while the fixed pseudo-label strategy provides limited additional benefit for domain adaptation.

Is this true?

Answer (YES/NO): NO